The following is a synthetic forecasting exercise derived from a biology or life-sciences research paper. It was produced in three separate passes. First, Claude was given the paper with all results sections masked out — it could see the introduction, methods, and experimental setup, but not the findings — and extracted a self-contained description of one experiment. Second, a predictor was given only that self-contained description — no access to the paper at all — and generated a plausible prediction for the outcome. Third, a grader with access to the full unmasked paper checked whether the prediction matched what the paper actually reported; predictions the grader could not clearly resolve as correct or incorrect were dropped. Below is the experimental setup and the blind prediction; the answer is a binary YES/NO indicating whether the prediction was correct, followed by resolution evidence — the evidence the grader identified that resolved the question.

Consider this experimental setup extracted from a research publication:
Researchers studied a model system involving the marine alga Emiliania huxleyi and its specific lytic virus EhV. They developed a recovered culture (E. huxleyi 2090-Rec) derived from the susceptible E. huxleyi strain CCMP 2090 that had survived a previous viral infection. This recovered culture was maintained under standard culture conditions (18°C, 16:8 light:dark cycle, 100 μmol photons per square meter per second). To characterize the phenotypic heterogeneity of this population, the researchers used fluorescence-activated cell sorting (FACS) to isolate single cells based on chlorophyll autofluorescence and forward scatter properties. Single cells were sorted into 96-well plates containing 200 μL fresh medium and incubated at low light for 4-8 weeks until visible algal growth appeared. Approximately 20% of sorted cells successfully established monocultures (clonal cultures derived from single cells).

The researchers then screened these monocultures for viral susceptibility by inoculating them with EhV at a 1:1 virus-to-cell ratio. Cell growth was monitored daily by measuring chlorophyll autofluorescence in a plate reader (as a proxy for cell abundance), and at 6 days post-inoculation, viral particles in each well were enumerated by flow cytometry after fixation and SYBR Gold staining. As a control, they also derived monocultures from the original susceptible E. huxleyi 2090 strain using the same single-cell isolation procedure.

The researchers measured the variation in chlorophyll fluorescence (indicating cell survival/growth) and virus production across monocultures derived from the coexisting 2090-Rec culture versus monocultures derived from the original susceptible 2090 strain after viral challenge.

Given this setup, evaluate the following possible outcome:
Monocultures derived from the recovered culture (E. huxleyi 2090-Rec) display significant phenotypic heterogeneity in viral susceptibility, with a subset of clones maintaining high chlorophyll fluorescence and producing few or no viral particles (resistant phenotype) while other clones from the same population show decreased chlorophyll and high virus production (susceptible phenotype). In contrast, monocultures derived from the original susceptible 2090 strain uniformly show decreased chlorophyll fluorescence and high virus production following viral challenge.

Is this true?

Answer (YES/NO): NO